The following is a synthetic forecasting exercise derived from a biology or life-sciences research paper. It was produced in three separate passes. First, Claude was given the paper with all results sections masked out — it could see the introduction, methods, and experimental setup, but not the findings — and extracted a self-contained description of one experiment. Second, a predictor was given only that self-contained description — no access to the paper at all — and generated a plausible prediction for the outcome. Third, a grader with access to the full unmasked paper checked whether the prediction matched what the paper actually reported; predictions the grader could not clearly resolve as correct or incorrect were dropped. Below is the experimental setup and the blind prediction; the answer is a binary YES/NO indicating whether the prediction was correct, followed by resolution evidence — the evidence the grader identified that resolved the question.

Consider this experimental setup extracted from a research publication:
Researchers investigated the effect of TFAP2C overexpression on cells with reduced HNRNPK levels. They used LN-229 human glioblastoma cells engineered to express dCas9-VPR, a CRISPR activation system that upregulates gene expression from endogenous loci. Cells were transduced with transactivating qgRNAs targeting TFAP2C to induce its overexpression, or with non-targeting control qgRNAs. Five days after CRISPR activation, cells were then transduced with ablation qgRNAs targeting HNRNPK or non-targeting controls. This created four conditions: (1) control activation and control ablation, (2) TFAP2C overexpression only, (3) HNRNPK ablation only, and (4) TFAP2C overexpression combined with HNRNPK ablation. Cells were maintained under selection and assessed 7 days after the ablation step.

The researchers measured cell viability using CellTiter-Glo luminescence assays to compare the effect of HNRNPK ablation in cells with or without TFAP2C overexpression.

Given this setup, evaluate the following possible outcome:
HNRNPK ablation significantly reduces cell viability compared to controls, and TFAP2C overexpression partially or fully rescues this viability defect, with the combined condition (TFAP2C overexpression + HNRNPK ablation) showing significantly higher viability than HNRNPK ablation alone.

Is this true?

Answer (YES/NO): NO